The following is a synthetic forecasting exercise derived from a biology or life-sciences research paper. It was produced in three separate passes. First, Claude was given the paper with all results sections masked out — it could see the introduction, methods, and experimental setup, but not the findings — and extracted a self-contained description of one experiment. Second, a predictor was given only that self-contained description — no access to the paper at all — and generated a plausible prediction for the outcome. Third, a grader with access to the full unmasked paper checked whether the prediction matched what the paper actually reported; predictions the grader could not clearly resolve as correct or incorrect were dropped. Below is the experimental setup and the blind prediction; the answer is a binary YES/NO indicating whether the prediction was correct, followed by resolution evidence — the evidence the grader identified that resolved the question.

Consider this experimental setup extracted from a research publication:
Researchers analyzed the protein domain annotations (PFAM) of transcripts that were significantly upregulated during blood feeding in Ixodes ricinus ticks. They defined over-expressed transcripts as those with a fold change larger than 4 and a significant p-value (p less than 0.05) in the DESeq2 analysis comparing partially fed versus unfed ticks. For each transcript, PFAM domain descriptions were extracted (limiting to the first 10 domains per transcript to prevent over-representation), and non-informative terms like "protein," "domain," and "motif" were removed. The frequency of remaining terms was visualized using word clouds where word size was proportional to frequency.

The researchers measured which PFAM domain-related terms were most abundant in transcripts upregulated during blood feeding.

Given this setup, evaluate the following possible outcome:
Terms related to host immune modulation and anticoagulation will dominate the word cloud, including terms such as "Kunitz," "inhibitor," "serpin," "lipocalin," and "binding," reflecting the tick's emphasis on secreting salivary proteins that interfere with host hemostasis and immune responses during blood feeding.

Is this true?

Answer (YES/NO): NO